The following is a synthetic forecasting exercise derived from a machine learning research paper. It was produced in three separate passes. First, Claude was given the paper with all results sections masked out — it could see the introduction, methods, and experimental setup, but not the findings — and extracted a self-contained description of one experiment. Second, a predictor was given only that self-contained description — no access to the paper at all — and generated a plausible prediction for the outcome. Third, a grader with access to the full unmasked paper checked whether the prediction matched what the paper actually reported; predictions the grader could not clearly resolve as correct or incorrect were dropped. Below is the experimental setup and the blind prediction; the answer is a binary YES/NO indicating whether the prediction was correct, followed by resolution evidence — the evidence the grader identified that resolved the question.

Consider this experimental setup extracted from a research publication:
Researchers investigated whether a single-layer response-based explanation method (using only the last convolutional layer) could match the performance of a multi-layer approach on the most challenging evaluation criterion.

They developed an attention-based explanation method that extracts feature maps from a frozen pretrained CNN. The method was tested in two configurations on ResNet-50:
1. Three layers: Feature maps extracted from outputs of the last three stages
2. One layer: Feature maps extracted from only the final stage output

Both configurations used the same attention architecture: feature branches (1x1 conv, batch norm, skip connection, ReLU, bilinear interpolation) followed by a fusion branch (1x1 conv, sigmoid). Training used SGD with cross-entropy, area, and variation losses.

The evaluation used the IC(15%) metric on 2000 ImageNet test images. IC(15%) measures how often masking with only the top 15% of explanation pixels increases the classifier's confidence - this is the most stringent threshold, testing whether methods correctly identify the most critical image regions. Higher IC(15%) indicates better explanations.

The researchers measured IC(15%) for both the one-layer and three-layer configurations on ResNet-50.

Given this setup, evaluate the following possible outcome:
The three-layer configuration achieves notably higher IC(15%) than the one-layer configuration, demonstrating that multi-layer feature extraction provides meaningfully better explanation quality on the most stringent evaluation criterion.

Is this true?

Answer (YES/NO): YES